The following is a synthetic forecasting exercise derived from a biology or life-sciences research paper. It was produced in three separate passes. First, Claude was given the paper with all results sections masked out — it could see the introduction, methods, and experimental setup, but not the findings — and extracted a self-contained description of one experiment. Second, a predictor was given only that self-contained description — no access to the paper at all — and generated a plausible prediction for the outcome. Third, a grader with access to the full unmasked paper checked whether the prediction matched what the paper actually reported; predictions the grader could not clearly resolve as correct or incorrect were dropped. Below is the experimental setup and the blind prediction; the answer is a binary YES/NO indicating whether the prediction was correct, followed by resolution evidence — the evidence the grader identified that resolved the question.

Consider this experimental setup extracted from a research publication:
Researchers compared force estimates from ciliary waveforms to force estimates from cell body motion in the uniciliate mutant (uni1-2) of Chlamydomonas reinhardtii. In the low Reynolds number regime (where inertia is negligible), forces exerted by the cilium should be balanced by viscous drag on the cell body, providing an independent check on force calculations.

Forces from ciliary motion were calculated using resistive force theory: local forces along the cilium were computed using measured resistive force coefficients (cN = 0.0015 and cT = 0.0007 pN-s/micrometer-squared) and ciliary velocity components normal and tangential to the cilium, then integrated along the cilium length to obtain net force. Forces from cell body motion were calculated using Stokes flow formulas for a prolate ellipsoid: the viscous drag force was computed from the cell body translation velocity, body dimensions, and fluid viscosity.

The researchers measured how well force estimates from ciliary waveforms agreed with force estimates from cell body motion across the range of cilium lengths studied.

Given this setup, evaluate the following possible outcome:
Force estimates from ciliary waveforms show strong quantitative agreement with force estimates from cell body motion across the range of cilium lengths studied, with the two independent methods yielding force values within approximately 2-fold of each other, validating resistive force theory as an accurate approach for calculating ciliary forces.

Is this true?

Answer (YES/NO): YES